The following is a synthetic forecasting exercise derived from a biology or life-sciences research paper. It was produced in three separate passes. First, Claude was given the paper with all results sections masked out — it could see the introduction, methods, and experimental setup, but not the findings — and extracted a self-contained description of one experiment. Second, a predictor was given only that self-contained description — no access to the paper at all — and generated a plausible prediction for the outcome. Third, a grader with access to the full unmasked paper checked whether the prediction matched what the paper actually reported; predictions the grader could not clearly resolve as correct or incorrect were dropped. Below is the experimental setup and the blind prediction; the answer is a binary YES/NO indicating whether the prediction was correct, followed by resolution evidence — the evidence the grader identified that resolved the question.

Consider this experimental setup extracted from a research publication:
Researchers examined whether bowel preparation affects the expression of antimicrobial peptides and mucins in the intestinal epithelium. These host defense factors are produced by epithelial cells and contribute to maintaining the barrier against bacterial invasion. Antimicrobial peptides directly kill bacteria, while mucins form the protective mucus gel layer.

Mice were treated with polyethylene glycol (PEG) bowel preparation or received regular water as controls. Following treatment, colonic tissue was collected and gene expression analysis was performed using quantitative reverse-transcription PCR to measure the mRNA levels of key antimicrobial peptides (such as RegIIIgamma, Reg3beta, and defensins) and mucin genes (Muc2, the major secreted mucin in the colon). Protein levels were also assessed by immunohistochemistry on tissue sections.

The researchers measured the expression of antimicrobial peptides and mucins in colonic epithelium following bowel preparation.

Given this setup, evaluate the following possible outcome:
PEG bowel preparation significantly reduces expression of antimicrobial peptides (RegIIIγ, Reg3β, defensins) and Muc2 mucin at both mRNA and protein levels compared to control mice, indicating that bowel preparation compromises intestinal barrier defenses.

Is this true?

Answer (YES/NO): NO